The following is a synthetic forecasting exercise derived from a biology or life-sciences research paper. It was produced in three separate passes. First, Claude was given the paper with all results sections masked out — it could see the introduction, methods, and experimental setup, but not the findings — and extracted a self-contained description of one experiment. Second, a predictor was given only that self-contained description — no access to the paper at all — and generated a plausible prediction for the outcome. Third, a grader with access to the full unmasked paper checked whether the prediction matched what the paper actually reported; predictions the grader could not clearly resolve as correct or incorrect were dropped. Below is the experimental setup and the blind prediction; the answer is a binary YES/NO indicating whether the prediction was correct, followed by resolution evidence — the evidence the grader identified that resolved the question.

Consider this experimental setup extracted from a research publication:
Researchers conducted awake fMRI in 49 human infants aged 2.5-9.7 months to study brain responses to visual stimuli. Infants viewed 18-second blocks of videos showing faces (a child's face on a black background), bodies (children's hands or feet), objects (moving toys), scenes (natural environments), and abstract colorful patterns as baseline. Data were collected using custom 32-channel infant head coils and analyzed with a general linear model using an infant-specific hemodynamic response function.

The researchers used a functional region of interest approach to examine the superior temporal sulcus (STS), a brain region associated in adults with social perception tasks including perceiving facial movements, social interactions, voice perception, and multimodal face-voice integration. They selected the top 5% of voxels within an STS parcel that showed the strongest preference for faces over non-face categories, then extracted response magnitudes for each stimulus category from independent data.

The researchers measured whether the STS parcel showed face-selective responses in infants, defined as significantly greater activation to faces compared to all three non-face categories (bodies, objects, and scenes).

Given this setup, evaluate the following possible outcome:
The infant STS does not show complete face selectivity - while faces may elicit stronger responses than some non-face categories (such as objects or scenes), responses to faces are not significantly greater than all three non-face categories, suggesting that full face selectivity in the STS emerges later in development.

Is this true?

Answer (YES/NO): NO